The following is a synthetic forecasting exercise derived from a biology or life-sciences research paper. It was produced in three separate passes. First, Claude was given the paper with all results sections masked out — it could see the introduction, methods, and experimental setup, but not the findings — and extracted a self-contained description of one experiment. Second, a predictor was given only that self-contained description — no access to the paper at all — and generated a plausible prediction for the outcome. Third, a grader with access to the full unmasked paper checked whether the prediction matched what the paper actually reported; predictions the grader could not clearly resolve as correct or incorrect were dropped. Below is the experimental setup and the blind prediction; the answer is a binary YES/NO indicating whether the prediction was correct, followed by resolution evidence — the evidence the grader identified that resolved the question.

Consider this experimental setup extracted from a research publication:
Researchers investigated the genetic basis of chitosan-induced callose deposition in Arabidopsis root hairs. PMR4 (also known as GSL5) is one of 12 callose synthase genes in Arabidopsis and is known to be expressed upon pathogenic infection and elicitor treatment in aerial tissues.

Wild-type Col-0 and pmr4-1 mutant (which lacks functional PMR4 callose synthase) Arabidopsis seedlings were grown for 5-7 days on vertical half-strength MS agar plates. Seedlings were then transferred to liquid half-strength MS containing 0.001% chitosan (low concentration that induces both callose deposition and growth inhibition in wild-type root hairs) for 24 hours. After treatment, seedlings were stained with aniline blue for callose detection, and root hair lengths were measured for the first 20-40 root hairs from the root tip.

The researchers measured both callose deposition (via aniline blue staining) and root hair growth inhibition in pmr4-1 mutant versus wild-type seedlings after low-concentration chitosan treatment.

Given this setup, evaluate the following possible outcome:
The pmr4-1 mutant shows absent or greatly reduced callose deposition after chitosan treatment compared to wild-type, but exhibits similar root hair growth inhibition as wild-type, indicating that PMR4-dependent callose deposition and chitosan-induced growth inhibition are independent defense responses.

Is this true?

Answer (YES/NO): YES